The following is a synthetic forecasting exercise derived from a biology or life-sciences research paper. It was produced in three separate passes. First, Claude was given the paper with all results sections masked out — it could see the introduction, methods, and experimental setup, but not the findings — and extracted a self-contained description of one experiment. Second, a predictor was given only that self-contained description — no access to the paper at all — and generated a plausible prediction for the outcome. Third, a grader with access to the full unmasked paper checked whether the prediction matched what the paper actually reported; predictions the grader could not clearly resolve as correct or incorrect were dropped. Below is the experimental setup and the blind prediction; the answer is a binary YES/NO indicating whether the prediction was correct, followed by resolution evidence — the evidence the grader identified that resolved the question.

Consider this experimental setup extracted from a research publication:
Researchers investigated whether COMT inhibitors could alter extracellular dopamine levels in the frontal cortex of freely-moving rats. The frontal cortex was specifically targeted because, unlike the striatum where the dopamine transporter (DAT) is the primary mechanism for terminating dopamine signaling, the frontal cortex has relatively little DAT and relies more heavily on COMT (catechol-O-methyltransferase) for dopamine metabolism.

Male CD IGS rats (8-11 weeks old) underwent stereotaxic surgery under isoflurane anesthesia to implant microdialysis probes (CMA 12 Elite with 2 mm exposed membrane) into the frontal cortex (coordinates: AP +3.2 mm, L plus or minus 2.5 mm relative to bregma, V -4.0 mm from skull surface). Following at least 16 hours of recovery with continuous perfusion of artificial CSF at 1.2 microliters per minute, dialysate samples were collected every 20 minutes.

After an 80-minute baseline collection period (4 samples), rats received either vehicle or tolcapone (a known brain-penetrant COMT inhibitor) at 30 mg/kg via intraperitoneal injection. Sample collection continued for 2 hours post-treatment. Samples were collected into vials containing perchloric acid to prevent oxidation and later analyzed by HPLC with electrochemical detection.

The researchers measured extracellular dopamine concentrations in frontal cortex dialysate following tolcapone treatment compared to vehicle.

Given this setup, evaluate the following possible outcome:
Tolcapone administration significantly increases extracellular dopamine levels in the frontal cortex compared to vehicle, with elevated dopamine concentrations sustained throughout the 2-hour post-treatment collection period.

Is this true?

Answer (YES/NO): NO